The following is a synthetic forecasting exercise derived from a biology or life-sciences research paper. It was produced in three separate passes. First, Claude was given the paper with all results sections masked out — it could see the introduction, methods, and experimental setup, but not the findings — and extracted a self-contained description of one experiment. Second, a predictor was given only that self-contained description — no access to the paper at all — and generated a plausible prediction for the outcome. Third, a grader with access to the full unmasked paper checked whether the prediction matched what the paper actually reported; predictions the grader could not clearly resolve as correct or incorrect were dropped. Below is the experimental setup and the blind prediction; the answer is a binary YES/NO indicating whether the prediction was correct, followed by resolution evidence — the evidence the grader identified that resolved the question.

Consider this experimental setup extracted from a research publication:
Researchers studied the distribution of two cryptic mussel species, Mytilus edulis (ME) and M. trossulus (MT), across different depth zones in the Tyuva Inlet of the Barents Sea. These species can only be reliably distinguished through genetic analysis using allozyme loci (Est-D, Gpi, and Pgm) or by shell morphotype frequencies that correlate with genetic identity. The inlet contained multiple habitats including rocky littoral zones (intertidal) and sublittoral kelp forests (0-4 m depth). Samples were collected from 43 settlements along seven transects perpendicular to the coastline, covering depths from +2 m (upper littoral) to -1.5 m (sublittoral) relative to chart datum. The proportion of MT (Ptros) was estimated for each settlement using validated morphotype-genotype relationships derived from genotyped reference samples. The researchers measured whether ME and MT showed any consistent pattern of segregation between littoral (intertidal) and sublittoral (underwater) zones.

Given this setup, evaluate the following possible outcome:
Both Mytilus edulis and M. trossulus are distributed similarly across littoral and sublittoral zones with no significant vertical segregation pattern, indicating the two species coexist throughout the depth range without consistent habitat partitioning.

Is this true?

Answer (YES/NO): NO